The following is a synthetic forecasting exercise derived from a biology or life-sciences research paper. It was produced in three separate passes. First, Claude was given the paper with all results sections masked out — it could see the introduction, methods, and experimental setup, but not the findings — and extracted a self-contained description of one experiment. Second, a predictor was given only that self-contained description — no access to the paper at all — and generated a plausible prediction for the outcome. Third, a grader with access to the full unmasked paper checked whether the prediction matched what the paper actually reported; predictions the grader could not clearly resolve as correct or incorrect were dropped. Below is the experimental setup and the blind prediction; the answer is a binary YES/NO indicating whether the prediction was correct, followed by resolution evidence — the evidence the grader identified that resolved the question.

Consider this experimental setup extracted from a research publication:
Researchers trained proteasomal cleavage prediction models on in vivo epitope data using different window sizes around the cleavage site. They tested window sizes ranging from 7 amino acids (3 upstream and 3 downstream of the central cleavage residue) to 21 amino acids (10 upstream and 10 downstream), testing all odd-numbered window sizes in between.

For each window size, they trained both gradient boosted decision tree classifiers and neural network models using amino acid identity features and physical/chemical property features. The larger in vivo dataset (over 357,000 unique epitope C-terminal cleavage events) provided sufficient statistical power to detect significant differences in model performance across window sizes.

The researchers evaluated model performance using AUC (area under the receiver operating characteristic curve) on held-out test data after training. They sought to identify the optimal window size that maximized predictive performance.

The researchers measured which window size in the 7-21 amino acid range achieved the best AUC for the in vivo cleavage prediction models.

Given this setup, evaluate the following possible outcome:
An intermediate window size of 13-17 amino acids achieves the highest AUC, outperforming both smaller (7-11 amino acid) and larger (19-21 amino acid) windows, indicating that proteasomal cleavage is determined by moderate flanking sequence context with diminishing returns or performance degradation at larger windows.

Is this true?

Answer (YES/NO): YES